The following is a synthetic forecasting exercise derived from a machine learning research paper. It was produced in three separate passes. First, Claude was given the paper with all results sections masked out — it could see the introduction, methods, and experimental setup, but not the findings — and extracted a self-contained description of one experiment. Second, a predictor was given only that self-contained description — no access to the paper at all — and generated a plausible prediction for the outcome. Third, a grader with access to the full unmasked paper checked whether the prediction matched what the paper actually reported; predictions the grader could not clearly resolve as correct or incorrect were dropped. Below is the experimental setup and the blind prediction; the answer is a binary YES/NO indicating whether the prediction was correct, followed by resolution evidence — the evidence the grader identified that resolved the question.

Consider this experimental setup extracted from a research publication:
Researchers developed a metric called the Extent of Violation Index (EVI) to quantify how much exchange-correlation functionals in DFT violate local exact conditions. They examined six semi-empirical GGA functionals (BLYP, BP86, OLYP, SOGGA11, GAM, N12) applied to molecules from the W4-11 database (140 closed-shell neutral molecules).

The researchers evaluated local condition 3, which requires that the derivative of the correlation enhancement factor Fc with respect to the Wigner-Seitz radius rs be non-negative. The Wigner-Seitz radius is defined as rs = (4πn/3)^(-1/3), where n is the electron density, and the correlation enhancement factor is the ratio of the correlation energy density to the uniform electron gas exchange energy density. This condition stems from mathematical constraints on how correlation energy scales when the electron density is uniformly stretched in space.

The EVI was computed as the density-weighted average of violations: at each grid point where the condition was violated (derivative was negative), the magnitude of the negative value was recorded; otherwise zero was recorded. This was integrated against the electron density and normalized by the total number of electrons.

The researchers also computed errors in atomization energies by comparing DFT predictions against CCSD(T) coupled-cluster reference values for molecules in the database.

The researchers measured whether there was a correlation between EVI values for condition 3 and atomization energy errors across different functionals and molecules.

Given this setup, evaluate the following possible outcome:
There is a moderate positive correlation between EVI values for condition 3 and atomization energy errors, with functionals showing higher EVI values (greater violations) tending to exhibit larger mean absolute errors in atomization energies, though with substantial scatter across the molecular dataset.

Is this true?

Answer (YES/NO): NO